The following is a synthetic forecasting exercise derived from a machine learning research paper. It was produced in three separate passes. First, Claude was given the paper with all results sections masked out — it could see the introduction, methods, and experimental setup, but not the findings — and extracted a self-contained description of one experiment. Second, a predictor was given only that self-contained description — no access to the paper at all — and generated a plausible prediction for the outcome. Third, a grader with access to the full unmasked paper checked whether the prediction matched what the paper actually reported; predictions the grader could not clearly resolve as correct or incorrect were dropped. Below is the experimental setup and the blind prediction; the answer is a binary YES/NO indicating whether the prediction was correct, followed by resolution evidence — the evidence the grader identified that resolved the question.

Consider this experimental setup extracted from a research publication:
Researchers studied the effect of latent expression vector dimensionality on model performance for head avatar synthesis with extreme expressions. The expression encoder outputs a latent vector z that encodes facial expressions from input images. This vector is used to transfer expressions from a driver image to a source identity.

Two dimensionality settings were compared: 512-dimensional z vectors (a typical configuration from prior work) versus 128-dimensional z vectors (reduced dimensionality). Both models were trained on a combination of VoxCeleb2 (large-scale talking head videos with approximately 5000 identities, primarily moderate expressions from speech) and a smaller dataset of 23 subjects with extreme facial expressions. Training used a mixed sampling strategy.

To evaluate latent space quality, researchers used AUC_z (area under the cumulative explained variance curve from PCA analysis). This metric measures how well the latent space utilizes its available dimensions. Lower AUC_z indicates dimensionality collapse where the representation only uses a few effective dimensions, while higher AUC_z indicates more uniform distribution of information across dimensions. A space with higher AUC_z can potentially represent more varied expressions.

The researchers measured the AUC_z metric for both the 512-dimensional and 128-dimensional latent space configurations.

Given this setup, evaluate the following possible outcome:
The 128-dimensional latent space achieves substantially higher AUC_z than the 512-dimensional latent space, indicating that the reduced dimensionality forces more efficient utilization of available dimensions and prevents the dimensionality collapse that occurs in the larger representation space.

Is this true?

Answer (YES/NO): YES